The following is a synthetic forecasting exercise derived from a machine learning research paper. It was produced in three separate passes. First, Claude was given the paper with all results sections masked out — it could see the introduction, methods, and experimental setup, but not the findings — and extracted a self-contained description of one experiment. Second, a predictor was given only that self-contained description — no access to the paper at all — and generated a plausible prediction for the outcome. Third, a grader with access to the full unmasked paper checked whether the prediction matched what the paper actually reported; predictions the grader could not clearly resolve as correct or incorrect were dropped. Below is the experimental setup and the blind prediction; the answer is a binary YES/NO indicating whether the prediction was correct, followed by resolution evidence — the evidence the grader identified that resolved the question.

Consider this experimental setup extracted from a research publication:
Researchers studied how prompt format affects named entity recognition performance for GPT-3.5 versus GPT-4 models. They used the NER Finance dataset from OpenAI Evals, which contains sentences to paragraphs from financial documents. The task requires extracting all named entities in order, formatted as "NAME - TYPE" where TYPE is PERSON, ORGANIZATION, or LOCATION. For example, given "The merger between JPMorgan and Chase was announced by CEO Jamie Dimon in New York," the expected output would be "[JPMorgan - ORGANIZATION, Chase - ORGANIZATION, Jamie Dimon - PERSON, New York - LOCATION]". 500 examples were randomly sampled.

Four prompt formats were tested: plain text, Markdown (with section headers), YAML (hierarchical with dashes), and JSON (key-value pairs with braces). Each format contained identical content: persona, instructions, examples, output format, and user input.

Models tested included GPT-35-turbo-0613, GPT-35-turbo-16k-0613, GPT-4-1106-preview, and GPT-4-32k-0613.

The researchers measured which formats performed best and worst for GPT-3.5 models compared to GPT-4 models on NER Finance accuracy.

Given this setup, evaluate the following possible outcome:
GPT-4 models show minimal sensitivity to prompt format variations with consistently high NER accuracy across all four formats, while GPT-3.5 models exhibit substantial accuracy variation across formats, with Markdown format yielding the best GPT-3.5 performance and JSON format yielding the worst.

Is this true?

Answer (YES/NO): NO